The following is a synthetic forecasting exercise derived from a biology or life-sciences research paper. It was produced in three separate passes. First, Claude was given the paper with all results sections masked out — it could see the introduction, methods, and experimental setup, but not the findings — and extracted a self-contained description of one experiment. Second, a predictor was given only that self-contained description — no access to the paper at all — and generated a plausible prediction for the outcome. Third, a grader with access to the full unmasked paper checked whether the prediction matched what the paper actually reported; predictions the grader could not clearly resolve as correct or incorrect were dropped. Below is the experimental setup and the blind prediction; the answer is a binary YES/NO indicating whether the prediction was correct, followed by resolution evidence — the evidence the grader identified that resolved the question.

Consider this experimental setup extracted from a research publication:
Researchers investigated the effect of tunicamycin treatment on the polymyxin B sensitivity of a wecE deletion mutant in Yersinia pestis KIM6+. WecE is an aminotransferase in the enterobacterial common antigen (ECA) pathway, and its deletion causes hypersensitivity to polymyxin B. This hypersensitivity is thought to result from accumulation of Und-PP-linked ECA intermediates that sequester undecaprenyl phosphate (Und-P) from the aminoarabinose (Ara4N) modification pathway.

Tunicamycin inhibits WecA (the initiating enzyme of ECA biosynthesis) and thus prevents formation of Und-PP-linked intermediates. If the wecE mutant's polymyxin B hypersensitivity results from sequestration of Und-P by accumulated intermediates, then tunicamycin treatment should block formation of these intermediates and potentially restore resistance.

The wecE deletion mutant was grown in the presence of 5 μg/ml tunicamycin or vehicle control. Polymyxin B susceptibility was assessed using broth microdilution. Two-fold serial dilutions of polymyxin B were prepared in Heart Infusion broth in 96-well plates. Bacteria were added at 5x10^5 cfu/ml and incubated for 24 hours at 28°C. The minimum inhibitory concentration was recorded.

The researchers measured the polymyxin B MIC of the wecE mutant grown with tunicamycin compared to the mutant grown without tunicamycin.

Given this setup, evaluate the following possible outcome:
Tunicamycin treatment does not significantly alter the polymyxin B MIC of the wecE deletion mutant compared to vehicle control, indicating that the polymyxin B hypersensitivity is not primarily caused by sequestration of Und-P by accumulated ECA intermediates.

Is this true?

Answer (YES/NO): NO